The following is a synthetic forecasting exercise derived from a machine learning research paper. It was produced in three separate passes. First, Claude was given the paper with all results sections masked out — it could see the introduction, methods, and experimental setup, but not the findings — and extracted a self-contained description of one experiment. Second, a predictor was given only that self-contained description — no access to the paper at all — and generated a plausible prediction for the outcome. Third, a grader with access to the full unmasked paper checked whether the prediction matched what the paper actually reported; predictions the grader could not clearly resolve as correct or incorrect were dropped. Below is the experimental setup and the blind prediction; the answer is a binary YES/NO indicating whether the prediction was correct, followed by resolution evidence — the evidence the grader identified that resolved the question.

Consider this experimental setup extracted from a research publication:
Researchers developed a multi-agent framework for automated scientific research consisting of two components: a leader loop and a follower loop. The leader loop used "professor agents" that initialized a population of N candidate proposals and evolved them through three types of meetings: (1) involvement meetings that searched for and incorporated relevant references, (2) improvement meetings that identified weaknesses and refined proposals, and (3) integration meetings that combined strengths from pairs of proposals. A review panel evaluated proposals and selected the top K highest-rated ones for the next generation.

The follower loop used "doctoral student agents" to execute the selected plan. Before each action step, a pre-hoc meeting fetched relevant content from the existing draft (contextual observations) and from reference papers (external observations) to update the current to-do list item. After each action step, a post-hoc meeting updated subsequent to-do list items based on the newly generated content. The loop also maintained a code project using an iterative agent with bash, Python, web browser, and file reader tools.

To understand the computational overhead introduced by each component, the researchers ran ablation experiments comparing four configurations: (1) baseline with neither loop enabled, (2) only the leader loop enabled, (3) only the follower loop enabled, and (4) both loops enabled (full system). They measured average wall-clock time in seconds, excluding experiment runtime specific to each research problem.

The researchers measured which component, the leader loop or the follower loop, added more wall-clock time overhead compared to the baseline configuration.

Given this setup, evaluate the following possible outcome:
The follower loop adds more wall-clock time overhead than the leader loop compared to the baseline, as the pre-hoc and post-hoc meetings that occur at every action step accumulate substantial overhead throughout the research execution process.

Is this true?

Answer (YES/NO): NO